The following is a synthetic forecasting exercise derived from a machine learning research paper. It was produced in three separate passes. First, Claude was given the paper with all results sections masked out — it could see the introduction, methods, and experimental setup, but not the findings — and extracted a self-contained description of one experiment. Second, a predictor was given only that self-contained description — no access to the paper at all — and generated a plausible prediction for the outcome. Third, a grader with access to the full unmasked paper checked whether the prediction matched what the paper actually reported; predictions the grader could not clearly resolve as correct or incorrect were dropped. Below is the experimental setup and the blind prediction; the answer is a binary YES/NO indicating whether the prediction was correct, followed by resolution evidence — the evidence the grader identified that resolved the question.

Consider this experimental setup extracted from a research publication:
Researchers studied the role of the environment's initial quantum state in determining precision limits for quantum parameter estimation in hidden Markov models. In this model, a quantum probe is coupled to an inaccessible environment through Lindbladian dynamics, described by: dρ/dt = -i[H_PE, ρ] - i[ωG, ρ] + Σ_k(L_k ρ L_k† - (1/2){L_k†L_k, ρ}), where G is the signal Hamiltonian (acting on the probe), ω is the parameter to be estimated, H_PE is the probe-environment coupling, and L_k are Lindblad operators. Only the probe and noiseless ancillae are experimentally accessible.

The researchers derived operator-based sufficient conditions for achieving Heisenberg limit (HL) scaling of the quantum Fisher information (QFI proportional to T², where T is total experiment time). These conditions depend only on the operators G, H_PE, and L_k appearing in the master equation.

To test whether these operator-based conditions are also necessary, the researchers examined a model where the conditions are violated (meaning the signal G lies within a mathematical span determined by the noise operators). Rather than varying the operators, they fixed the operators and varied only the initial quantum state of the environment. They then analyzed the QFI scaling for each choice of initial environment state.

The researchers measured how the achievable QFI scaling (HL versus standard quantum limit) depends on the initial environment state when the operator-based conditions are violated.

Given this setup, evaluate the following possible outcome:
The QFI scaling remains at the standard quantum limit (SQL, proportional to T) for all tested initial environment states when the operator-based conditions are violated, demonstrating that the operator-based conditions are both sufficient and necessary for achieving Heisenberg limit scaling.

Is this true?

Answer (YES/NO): NO